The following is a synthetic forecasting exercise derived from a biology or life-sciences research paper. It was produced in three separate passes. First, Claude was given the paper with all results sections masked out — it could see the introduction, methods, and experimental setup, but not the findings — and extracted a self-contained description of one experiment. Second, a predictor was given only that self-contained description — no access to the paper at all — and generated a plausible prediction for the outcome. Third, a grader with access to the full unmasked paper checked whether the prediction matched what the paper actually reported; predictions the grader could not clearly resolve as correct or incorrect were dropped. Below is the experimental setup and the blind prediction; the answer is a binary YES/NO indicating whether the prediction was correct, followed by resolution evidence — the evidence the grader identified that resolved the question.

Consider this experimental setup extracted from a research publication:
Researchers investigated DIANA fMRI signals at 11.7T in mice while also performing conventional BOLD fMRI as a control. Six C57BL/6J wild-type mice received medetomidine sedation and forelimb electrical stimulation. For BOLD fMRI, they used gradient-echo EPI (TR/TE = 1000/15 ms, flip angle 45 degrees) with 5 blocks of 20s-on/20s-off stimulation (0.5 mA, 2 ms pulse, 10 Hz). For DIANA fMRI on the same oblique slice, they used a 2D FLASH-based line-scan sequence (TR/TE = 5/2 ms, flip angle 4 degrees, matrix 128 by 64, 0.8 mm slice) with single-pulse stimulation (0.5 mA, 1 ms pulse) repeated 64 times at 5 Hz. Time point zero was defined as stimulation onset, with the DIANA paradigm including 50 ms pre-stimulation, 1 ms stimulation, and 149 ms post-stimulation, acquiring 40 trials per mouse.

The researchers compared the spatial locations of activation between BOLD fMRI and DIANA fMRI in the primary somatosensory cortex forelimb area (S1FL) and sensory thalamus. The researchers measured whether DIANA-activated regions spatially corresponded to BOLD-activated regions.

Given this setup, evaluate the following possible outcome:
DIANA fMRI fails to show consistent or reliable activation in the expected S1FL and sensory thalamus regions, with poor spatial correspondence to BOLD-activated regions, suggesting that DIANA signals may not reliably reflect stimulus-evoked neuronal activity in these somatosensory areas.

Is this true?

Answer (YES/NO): NO